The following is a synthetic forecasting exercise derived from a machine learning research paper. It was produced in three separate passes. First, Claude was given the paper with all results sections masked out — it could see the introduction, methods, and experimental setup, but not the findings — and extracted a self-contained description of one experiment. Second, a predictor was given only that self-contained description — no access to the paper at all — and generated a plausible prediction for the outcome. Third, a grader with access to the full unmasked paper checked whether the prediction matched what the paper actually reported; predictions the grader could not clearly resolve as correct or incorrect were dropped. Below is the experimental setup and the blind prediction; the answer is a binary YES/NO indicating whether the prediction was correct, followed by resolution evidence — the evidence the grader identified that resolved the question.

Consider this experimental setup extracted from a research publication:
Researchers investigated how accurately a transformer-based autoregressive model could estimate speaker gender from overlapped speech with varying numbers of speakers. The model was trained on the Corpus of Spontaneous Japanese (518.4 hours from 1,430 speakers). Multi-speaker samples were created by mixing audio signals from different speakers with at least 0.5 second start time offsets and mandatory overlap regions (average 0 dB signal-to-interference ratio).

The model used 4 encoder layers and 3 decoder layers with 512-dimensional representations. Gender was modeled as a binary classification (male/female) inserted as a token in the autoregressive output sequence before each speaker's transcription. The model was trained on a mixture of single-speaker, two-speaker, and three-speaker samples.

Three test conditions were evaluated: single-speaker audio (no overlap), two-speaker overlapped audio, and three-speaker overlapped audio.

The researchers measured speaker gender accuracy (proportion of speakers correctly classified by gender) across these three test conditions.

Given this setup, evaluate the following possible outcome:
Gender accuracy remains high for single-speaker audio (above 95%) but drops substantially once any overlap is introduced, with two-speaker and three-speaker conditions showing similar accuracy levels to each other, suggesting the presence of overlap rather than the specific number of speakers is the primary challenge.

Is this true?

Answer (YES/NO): NO